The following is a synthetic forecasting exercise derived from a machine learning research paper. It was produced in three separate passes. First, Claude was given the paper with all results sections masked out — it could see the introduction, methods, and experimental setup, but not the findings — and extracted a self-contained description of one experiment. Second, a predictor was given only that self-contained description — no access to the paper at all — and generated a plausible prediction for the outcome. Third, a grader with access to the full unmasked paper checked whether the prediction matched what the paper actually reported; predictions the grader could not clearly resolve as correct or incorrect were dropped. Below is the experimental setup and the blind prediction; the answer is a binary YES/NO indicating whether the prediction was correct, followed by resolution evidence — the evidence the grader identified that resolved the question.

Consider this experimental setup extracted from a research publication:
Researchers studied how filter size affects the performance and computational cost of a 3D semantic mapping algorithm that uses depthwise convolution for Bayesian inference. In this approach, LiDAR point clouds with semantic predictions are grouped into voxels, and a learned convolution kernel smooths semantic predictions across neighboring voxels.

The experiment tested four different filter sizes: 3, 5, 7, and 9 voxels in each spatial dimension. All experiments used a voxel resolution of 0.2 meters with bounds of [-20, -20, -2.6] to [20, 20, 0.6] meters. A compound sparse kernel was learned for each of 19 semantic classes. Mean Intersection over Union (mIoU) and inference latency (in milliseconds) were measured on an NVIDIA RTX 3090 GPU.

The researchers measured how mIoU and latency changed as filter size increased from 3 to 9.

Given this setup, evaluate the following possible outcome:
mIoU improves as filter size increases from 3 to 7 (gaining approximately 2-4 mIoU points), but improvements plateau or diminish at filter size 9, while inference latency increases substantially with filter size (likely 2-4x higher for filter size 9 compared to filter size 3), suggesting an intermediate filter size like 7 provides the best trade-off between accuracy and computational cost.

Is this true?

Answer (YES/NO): NO